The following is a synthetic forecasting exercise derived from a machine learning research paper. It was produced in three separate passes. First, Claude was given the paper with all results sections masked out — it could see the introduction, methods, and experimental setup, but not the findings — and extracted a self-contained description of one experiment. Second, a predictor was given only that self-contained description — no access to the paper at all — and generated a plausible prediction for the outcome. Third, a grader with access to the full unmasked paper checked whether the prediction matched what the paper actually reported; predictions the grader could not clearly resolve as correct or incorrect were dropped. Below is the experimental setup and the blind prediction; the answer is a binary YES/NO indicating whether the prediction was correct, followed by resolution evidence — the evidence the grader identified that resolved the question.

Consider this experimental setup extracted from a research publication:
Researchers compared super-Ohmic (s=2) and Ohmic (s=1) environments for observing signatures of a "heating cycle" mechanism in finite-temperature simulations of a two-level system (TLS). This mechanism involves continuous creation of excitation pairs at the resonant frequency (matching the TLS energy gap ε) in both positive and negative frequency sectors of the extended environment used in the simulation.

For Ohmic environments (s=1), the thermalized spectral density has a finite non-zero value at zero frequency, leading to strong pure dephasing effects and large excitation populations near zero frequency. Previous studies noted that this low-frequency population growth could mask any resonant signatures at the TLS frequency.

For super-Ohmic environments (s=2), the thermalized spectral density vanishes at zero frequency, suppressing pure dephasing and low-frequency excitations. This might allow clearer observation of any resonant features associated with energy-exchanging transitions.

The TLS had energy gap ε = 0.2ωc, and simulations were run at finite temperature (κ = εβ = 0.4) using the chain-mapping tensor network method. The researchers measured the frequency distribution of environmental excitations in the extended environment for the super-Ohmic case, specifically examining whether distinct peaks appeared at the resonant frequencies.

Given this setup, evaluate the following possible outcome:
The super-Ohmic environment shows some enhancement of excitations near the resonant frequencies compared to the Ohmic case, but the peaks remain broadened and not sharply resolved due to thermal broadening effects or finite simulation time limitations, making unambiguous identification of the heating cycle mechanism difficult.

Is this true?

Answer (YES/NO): NO